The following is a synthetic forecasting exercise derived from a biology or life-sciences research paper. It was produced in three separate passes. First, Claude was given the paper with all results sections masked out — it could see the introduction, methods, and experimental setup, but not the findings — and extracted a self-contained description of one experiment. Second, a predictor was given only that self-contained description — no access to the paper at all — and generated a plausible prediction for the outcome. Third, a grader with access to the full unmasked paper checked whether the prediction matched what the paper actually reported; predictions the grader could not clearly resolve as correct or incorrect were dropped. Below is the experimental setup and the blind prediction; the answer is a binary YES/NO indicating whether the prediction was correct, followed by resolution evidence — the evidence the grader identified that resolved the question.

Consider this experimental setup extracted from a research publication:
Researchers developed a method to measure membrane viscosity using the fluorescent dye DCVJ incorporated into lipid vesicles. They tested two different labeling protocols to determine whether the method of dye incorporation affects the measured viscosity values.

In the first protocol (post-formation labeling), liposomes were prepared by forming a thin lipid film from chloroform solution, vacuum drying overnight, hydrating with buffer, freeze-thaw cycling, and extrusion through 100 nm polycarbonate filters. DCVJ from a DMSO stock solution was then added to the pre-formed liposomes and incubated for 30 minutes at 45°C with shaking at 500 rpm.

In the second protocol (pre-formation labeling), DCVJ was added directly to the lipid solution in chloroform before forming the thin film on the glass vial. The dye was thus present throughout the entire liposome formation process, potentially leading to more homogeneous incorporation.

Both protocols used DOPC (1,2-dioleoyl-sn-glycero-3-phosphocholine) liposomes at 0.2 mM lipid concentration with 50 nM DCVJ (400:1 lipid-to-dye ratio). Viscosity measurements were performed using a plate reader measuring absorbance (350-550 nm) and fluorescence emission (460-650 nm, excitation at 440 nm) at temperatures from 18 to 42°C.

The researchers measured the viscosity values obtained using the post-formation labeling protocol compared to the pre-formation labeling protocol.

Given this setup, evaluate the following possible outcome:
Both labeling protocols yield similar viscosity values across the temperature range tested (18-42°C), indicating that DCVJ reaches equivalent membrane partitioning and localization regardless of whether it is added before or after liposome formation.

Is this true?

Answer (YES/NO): YES